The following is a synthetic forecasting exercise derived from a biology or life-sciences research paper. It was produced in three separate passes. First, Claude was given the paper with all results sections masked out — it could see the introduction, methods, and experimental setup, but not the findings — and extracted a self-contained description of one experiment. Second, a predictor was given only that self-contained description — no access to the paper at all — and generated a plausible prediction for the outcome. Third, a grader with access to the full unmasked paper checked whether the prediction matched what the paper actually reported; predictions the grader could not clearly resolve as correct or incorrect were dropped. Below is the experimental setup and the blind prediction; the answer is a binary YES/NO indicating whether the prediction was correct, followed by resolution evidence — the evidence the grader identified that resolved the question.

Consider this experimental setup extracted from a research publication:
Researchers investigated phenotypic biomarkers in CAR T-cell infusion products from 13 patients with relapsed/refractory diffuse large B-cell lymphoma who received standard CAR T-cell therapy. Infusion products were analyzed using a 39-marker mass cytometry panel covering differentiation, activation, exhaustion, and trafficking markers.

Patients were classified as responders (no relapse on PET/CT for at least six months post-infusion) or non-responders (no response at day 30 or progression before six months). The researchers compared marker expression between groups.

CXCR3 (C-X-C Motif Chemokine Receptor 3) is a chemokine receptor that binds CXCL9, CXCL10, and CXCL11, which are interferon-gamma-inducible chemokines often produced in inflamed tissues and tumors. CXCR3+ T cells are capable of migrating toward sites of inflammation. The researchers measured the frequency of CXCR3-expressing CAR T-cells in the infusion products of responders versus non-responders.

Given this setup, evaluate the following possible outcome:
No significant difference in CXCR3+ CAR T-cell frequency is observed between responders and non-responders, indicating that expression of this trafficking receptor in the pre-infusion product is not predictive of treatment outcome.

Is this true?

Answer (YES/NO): NO